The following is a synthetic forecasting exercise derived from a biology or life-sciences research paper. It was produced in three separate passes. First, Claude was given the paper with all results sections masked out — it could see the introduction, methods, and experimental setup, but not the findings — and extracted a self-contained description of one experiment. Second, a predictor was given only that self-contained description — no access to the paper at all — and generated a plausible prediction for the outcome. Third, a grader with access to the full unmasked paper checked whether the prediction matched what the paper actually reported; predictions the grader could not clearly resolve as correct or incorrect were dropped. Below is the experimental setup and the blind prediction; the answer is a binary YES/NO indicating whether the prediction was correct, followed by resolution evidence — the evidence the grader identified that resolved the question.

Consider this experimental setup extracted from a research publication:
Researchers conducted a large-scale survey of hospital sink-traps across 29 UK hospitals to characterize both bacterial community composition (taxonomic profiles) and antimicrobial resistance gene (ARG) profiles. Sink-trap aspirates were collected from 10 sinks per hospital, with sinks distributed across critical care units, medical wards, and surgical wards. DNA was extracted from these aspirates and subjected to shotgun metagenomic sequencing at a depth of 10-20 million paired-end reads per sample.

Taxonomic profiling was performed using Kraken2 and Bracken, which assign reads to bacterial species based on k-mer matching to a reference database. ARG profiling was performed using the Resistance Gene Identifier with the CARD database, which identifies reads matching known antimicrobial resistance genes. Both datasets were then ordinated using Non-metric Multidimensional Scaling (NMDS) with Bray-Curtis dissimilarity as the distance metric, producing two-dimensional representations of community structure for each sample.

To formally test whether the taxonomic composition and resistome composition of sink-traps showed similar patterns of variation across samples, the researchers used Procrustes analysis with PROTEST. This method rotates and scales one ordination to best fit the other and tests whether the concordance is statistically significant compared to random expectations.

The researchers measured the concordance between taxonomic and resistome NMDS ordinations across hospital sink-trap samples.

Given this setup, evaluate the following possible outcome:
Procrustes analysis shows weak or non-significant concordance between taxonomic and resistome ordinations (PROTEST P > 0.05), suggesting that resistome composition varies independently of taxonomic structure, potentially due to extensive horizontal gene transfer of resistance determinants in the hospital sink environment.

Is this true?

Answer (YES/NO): NO